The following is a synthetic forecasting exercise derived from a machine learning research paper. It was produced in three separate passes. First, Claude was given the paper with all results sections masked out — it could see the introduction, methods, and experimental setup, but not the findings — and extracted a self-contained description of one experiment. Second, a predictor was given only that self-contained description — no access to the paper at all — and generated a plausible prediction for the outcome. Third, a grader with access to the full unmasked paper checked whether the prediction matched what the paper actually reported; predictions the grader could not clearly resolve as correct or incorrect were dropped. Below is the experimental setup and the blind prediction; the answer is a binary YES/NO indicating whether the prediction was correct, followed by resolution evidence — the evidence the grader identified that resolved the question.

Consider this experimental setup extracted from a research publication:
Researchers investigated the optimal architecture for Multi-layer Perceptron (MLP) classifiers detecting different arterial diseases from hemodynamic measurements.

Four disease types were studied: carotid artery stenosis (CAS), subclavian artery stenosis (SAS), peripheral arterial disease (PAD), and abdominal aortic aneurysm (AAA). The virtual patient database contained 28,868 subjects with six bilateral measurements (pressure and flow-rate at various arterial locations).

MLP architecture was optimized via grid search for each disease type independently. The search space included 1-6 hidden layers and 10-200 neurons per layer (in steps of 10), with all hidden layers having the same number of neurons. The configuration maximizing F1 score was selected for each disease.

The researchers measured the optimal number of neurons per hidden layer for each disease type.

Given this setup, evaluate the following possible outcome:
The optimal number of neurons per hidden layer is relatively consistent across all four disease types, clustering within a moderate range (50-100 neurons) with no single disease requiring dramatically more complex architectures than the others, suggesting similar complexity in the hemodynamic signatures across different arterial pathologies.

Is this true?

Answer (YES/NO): NO